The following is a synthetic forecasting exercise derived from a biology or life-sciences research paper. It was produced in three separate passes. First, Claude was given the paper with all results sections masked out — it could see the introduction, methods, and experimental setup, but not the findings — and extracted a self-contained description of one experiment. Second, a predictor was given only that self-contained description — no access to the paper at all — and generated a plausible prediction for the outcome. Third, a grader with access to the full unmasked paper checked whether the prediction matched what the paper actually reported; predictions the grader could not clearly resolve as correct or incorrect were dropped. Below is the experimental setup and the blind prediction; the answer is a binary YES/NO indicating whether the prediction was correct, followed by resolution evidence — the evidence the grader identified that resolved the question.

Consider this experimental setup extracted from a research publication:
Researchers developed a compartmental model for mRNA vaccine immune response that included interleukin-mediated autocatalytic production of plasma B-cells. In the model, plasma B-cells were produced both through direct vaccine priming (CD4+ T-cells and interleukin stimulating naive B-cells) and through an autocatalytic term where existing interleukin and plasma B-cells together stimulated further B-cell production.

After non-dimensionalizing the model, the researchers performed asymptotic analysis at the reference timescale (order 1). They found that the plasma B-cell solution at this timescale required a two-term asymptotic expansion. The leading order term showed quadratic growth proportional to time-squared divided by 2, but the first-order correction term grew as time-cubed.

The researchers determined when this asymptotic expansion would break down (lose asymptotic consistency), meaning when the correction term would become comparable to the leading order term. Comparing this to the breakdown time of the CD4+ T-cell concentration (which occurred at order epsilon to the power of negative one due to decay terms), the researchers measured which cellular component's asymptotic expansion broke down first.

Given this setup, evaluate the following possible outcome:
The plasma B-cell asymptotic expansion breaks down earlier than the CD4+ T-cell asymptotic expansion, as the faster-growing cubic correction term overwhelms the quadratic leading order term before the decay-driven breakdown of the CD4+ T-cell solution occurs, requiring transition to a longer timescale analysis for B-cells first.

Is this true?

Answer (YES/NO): YES